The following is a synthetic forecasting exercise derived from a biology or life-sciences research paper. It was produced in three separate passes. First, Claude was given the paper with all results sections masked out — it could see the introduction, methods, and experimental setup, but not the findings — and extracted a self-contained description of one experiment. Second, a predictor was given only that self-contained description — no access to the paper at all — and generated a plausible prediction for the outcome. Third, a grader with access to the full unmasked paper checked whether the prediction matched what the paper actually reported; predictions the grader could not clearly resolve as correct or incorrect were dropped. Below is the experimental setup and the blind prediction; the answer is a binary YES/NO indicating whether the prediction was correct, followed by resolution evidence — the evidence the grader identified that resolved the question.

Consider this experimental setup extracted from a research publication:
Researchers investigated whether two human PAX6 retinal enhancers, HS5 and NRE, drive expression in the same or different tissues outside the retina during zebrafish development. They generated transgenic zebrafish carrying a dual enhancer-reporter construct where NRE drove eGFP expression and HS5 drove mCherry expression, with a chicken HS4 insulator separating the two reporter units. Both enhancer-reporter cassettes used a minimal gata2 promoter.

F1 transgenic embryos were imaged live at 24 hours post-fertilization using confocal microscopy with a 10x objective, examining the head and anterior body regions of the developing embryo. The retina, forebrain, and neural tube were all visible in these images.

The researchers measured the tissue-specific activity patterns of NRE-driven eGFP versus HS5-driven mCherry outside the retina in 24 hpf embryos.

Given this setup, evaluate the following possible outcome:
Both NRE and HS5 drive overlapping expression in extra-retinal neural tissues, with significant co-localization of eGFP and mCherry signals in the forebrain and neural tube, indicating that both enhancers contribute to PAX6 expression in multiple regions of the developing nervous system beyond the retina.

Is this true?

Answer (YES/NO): NO